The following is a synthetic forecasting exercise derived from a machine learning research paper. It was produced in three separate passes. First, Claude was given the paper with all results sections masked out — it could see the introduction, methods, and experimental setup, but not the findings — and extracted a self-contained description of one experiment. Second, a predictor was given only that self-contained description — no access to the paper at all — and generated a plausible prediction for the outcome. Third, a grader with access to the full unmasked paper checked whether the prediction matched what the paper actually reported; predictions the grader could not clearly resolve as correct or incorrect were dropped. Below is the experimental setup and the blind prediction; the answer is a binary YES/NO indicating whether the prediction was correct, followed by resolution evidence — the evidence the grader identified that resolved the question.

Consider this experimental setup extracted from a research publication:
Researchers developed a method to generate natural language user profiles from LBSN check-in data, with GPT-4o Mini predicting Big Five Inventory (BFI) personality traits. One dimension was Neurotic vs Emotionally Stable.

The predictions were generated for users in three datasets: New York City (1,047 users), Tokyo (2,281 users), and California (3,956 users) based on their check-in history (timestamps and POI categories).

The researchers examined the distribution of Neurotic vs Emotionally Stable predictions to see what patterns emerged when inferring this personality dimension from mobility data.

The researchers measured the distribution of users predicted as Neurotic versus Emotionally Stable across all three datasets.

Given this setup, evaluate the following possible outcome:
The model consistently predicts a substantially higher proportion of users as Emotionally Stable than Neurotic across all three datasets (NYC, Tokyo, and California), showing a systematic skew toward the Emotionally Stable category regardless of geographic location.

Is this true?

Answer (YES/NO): YES